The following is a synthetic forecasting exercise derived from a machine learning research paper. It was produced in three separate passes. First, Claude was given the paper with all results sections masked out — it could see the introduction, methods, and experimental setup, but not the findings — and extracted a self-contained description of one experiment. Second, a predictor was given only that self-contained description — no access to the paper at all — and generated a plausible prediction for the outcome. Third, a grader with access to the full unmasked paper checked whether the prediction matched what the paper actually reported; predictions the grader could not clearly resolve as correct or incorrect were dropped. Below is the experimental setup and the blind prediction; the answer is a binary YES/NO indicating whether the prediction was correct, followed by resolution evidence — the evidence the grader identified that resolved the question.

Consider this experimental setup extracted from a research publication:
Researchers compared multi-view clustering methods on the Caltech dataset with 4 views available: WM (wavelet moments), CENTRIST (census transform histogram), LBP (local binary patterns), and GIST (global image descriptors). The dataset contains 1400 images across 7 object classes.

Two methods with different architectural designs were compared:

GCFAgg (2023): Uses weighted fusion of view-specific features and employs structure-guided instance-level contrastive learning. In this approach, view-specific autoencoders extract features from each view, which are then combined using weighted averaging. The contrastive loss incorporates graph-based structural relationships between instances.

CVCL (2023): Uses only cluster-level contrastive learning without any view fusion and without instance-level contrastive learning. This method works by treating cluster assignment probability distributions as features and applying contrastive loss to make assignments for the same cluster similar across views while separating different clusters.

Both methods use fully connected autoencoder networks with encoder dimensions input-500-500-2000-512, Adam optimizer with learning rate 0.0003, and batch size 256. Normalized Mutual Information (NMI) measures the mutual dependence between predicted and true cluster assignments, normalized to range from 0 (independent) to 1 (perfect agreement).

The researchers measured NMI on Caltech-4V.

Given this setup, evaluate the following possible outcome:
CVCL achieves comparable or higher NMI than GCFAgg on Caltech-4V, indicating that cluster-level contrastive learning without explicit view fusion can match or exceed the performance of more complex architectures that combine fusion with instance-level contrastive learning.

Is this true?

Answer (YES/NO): NO